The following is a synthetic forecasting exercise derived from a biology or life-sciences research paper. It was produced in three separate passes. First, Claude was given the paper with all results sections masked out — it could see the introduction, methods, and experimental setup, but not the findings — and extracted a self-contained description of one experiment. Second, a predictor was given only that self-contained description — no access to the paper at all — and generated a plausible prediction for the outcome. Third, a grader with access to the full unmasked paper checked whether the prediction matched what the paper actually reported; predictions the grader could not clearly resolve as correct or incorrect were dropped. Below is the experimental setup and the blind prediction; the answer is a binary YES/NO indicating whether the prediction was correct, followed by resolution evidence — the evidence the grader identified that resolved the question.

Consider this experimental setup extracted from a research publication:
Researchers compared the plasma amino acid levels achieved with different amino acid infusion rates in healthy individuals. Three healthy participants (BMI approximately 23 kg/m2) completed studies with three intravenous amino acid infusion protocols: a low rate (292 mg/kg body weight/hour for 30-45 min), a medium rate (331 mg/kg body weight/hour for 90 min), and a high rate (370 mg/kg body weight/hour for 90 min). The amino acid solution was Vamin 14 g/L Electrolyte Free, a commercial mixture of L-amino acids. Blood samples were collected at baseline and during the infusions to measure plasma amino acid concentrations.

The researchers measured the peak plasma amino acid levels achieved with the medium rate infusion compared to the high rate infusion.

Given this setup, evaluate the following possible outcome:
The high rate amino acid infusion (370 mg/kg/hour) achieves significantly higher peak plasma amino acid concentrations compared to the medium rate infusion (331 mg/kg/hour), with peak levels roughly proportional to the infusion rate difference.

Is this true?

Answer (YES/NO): NO